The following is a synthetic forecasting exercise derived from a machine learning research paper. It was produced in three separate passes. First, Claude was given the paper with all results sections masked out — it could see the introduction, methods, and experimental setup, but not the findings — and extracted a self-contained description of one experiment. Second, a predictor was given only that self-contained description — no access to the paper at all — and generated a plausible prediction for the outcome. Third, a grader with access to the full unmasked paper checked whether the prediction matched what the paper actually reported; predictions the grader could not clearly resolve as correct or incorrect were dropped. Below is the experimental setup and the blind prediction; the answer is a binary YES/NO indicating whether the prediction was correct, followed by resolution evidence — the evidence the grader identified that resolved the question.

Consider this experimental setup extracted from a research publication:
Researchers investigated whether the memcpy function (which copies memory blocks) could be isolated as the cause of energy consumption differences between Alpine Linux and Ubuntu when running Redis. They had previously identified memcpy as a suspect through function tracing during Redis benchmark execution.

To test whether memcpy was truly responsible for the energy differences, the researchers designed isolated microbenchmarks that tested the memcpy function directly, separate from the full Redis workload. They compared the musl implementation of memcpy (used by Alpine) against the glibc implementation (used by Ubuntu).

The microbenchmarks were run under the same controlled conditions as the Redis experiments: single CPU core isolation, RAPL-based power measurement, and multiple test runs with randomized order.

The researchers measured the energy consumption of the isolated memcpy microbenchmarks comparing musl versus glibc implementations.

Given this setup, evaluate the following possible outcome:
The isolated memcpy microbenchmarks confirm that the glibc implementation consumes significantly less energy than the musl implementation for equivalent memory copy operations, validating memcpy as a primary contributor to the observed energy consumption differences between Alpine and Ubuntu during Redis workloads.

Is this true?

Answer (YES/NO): YES